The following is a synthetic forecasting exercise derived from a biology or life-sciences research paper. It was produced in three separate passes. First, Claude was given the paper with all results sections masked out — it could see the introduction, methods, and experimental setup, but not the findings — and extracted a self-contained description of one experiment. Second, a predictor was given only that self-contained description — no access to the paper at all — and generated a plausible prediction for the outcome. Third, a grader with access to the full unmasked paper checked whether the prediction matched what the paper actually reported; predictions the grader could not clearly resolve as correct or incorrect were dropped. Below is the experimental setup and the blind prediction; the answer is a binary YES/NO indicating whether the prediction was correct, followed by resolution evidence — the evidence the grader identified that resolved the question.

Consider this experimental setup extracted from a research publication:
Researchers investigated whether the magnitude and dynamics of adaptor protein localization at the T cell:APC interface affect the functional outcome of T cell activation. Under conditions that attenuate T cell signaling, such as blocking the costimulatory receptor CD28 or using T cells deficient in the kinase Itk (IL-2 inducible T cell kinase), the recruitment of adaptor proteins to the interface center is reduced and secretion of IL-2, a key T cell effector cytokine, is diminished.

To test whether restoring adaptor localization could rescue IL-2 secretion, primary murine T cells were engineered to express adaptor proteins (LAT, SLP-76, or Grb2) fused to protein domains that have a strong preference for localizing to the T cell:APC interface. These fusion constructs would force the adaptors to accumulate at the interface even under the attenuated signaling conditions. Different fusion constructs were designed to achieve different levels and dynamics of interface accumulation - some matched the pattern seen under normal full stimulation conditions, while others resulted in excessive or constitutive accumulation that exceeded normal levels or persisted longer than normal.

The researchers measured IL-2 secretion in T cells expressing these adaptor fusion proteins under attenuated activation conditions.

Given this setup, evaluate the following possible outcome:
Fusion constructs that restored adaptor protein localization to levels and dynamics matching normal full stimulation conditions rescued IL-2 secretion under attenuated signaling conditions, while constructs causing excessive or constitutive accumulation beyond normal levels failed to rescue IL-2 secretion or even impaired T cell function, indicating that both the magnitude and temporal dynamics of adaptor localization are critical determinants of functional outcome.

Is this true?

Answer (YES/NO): YES